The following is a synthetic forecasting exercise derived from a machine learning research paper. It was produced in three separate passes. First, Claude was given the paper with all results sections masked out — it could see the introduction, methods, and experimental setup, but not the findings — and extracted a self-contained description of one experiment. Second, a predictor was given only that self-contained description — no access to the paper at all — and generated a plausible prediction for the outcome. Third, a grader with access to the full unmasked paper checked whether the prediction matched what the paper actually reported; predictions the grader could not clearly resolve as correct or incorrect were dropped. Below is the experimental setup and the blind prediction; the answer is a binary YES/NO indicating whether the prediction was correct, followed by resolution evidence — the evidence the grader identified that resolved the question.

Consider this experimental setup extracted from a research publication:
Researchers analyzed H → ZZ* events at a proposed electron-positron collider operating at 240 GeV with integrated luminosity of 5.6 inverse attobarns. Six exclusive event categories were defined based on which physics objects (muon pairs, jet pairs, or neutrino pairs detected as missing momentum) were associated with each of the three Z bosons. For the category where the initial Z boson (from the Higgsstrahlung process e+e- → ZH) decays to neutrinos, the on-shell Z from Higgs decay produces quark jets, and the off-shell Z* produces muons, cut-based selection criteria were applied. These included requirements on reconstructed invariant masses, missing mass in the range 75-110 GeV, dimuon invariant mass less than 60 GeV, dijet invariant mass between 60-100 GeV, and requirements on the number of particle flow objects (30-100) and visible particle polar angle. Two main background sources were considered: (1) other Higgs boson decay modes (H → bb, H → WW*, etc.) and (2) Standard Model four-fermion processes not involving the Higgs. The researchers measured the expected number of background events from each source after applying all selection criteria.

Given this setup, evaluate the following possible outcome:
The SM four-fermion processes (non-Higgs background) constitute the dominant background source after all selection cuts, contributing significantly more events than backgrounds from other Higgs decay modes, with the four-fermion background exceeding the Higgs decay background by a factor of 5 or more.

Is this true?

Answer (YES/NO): NO